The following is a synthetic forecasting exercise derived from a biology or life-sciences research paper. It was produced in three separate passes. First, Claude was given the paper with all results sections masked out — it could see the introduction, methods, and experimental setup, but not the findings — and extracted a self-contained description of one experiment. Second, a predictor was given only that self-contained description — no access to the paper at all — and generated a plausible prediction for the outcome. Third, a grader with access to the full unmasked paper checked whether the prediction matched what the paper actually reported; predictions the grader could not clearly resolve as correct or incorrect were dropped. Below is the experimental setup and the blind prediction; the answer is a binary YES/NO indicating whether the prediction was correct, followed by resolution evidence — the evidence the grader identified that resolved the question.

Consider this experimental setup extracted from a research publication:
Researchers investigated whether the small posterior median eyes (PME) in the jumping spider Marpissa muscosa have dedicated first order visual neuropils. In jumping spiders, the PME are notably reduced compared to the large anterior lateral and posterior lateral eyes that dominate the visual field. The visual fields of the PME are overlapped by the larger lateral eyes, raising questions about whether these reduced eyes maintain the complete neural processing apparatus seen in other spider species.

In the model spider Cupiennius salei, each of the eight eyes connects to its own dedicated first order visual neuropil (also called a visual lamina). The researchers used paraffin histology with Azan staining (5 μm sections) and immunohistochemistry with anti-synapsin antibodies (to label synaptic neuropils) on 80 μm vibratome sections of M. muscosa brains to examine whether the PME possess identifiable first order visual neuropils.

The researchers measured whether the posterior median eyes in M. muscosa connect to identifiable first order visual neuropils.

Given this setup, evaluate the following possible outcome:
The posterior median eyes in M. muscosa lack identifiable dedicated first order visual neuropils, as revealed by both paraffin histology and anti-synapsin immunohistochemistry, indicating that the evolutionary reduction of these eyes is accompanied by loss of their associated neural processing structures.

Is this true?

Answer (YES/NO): NO